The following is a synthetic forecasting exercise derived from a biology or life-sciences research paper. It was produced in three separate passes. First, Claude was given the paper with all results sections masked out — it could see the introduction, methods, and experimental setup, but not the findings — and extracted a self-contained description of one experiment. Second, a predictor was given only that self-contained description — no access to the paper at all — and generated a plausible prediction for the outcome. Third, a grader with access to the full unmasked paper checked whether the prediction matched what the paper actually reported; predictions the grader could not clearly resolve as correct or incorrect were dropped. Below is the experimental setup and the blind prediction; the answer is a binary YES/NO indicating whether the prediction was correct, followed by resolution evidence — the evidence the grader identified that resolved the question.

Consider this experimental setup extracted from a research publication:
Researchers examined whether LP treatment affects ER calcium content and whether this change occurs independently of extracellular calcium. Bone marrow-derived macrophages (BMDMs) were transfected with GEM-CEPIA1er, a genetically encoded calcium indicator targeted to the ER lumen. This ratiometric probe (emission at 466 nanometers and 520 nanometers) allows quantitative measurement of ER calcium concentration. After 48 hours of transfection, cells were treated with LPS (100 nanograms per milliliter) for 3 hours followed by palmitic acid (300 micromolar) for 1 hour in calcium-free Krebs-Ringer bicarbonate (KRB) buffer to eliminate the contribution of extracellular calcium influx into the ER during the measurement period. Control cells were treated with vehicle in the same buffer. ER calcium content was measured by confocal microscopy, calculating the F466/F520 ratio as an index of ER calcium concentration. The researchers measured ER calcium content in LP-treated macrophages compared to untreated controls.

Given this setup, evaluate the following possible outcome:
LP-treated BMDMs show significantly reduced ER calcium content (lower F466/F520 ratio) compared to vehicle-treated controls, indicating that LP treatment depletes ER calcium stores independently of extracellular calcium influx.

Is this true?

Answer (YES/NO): YES